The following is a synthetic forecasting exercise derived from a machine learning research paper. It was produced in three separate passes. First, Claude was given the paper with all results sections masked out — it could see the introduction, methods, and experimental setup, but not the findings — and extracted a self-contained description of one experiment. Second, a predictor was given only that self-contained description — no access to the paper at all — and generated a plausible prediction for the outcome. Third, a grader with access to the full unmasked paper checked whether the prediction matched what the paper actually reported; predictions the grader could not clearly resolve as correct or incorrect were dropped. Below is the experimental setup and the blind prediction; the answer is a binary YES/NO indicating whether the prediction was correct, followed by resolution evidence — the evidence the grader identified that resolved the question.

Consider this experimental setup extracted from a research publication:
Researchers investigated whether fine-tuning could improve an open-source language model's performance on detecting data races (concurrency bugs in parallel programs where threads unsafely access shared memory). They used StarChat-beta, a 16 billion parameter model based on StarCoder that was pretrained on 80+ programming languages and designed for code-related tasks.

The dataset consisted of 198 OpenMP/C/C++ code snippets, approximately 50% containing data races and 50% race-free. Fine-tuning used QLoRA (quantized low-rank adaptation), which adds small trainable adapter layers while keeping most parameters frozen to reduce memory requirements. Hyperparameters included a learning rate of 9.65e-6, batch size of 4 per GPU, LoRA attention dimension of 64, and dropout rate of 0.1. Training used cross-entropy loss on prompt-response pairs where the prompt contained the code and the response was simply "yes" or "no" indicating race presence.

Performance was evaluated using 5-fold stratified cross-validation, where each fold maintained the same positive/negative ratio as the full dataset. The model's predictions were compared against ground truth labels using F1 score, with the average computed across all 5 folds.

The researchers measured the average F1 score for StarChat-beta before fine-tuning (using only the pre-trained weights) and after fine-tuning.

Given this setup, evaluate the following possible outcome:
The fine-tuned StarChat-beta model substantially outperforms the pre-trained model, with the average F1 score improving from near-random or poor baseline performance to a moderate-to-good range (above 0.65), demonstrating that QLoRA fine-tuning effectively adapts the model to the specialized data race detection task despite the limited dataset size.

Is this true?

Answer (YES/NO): NO